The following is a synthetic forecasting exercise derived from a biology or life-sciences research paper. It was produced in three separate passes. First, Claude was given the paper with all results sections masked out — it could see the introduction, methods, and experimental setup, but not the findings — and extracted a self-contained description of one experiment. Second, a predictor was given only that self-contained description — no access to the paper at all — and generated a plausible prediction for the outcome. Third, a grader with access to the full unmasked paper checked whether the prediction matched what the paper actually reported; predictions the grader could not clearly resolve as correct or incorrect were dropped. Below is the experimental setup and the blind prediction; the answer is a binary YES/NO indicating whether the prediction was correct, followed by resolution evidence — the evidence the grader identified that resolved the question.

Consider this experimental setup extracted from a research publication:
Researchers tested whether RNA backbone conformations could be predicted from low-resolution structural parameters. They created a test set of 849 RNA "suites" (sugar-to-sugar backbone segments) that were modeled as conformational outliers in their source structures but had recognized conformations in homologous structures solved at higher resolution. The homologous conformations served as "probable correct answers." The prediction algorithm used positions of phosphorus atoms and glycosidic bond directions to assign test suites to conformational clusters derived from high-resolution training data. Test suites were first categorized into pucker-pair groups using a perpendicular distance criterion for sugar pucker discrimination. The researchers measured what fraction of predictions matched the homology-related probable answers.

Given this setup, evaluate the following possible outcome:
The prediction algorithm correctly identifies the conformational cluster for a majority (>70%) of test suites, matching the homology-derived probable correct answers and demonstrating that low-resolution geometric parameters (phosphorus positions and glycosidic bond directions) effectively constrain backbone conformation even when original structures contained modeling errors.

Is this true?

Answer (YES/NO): NO